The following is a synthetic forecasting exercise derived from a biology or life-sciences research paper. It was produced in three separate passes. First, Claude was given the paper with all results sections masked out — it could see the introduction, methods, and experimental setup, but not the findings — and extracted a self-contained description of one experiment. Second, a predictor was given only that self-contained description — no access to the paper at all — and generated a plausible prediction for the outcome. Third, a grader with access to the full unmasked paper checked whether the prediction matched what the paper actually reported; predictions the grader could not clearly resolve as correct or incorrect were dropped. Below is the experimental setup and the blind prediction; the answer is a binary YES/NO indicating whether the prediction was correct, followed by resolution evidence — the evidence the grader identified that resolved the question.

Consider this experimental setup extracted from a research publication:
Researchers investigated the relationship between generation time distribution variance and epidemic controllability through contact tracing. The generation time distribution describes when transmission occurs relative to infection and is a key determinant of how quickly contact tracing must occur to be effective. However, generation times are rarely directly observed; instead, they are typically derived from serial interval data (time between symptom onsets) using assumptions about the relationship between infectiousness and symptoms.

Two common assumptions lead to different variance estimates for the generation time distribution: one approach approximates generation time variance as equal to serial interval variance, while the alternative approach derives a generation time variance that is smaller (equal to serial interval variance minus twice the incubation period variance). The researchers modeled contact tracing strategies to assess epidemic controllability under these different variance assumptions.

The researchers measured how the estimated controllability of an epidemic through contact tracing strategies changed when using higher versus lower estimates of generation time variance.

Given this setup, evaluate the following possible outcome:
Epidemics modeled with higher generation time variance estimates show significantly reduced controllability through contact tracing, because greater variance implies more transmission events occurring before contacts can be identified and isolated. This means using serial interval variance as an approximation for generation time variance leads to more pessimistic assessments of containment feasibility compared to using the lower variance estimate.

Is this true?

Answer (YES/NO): YES